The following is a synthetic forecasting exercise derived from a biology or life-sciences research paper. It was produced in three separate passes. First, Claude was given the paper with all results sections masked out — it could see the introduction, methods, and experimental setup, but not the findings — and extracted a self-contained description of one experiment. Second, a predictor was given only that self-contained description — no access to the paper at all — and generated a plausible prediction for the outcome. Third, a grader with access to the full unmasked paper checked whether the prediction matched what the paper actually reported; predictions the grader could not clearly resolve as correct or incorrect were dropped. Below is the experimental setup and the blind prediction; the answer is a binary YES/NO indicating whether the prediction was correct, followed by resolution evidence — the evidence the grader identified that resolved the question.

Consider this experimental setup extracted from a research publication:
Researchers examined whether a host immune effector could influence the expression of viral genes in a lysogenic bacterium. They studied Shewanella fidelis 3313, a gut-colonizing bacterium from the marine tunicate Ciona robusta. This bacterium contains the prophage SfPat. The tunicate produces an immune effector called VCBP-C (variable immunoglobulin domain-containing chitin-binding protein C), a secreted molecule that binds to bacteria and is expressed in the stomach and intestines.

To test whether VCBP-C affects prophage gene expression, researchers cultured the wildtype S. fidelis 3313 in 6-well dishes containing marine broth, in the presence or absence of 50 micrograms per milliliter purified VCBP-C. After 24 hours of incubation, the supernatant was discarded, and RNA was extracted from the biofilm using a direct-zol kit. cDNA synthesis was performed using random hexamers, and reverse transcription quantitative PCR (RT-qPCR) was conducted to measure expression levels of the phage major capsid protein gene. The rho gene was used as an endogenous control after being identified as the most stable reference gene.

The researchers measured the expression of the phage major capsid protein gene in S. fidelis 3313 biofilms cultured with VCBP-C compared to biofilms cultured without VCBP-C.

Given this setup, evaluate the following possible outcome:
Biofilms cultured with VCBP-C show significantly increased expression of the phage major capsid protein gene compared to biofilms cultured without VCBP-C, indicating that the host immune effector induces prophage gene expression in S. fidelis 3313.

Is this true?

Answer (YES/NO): NO